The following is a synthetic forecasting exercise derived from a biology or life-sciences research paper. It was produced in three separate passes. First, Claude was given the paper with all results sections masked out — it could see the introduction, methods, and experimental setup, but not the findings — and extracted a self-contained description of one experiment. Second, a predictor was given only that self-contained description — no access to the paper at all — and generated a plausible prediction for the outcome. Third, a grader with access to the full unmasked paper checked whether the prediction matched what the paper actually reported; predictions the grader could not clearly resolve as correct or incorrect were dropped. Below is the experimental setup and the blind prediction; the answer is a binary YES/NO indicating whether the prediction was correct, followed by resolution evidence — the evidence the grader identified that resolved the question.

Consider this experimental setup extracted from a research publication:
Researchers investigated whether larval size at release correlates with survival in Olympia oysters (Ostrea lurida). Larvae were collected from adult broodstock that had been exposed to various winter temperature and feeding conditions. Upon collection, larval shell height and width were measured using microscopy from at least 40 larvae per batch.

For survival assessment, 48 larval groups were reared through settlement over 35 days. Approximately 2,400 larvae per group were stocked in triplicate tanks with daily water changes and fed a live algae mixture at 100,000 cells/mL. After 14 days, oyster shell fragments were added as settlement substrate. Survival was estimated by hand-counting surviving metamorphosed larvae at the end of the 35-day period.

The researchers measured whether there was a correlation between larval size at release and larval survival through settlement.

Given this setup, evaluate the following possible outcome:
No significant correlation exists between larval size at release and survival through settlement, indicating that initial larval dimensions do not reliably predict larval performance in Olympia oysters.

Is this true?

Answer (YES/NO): YES